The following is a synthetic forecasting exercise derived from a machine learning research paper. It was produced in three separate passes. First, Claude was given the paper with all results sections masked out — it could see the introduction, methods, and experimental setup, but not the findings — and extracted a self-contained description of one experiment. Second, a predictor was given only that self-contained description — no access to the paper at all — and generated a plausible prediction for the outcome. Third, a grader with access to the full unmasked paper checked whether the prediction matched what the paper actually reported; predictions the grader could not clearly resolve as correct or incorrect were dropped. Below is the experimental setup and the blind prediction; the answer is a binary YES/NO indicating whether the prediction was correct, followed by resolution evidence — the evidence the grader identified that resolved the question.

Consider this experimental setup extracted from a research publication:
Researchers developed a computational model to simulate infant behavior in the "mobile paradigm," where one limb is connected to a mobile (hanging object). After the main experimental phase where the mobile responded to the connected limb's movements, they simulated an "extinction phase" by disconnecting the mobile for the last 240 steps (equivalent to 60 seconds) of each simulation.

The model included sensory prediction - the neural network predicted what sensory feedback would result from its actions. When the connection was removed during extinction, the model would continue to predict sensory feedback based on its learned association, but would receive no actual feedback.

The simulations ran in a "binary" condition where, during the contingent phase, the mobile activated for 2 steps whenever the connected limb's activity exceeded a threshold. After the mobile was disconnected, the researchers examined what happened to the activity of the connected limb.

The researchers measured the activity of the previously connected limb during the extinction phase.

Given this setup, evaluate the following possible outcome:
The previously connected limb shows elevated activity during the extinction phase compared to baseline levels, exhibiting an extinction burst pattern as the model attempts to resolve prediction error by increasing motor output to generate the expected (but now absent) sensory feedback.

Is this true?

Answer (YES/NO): NO